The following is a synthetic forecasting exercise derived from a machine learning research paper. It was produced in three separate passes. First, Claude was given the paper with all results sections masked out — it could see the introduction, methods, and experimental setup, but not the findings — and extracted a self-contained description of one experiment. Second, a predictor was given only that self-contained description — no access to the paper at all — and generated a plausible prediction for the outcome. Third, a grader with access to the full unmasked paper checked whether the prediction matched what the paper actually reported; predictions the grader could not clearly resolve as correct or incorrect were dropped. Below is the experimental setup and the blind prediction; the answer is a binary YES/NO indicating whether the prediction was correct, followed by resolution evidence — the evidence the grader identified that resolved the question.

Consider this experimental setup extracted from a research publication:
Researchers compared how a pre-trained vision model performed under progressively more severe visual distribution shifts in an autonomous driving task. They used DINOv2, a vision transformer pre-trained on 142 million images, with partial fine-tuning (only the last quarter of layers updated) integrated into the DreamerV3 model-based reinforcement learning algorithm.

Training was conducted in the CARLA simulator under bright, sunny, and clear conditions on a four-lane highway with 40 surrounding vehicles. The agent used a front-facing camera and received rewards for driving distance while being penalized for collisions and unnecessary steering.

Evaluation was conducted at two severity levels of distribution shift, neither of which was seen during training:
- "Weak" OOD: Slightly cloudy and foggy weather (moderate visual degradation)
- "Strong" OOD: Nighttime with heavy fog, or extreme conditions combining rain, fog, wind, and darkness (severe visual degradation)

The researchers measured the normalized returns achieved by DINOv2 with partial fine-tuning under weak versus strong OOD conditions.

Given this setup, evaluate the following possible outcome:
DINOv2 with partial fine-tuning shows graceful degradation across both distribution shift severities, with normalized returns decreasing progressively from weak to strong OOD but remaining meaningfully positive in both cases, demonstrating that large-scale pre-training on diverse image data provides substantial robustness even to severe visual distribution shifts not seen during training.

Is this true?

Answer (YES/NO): YES